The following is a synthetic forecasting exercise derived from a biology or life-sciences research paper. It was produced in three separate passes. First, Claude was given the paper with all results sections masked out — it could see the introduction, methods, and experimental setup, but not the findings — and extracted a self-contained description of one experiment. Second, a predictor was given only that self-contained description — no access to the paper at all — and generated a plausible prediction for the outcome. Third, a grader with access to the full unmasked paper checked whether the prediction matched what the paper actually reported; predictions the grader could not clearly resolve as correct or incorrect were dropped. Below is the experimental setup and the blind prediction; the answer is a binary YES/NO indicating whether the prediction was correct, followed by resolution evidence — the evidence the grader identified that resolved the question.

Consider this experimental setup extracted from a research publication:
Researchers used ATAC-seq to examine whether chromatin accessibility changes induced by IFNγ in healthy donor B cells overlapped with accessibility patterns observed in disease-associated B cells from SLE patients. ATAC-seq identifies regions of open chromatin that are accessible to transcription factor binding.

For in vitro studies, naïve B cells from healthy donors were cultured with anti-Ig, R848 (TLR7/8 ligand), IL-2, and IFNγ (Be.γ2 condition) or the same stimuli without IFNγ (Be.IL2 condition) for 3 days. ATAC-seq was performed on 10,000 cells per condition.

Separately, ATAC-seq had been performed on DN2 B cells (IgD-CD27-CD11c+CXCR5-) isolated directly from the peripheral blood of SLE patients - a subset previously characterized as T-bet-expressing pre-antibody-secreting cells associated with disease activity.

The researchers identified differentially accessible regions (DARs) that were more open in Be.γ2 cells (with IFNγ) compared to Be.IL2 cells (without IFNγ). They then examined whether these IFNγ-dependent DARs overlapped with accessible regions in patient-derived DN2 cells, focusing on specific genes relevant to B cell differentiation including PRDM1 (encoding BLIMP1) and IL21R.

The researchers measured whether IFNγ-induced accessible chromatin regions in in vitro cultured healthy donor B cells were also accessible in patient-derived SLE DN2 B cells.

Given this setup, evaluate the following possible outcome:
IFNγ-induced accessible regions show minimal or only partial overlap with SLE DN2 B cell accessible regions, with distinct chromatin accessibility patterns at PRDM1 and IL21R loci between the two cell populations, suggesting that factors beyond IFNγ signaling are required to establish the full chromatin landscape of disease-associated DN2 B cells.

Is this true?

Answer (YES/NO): NO